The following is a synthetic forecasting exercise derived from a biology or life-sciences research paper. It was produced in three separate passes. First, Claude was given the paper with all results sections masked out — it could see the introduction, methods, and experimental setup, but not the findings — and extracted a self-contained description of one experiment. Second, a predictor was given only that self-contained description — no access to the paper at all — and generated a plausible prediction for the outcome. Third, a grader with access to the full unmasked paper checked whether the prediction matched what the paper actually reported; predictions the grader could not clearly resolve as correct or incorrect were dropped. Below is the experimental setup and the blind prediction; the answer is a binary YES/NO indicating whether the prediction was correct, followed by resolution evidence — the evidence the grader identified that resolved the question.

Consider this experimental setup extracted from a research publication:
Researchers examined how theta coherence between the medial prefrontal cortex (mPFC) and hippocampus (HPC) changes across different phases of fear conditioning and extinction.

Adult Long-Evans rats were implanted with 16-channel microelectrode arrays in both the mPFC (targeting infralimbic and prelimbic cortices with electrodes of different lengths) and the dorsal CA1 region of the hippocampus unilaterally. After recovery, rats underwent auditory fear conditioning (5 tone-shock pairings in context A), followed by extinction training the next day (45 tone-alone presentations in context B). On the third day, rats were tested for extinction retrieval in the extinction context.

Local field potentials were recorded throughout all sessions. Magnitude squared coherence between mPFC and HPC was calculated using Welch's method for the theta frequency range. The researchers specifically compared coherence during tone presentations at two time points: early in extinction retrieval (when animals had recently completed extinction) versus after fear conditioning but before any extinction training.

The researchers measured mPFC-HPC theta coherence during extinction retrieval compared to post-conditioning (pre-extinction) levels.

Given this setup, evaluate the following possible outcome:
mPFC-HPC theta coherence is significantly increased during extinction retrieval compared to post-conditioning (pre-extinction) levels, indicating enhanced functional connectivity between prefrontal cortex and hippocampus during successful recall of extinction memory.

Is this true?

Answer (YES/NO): YES